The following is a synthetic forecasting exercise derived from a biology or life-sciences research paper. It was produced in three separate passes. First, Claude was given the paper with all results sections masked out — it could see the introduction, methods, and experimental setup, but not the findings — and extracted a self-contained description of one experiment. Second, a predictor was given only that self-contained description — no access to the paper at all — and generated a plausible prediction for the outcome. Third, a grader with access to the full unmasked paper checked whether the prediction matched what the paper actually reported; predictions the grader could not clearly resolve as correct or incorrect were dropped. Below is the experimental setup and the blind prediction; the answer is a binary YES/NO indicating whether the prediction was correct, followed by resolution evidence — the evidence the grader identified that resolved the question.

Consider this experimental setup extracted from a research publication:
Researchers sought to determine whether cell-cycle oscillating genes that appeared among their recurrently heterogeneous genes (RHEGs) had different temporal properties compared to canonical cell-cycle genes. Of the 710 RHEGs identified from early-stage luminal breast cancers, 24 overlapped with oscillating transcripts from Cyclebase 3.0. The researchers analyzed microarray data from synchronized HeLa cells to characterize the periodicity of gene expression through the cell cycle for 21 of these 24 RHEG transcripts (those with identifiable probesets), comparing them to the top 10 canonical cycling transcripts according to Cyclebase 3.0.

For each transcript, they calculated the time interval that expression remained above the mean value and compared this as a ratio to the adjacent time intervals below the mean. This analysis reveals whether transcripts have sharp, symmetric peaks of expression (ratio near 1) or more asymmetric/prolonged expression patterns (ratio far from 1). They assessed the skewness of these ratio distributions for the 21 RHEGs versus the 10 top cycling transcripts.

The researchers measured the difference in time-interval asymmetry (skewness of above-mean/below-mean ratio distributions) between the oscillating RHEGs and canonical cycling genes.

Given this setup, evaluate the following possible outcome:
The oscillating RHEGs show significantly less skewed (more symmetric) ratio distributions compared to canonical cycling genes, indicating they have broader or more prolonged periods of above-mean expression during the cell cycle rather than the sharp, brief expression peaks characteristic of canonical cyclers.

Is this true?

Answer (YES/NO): NO